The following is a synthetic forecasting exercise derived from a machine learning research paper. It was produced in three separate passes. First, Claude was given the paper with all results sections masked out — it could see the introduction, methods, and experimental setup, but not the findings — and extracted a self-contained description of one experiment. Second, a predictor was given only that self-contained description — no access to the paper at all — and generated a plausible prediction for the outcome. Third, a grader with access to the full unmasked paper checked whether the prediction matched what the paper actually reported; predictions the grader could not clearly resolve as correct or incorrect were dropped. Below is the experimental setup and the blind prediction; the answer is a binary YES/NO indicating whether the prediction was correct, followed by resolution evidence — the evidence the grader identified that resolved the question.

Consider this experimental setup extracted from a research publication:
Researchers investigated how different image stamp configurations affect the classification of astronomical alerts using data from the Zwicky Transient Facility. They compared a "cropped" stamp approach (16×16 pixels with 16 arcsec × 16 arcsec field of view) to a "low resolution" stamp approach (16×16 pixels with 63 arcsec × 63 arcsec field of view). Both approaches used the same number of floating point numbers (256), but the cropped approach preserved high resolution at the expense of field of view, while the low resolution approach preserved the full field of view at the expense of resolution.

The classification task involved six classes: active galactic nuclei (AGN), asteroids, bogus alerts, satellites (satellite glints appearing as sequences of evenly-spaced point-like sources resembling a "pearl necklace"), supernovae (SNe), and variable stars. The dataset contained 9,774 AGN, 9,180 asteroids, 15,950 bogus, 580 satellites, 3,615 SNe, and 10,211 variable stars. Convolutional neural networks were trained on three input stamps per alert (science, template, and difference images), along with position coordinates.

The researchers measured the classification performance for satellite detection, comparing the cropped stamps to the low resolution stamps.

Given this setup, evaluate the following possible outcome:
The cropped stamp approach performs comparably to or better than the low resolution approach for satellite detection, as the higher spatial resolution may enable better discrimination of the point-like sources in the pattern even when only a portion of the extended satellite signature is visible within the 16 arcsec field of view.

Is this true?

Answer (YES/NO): NO